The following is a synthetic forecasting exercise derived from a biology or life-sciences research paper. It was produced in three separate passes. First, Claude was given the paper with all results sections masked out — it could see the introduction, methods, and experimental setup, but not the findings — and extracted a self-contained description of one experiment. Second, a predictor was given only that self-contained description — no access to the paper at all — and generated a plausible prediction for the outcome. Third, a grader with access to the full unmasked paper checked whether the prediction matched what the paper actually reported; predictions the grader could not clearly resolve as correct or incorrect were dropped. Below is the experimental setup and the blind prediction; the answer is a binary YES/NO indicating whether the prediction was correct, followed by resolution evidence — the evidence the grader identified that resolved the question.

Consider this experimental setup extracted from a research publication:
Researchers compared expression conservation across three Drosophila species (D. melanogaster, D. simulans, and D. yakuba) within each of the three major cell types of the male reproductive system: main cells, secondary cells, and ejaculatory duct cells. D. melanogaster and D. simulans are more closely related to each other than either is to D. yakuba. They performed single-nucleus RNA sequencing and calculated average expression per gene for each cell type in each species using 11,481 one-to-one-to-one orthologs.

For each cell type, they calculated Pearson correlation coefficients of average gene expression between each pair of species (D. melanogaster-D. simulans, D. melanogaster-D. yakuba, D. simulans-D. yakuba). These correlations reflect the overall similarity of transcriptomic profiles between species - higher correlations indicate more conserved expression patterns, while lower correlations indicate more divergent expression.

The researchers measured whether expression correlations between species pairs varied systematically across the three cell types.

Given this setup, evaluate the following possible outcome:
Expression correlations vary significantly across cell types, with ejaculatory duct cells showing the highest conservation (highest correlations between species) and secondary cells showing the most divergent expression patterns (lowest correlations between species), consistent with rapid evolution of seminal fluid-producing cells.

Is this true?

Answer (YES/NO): NO